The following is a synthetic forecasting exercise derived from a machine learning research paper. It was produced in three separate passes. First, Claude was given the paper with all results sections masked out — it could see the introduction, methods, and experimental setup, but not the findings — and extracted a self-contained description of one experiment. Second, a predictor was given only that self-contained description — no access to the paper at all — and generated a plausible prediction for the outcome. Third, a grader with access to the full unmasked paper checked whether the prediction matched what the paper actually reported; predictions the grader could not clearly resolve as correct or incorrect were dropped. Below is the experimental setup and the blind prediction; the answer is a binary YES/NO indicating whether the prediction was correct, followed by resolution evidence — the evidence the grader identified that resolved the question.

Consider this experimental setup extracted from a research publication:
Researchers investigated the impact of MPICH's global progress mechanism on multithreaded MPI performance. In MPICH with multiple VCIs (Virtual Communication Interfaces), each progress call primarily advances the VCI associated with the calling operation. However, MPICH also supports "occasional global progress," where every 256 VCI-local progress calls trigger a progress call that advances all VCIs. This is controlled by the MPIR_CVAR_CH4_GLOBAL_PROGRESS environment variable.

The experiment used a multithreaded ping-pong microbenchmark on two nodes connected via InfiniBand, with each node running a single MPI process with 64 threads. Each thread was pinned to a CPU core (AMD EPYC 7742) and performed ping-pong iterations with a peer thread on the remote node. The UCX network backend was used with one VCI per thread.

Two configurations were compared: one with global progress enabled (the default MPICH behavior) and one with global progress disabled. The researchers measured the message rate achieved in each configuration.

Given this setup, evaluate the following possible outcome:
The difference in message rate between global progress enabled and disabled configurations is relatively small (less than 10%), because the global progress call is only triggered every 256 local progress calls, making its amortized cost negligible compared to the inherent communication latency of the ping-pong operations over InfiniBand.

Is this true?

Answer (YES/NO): NO